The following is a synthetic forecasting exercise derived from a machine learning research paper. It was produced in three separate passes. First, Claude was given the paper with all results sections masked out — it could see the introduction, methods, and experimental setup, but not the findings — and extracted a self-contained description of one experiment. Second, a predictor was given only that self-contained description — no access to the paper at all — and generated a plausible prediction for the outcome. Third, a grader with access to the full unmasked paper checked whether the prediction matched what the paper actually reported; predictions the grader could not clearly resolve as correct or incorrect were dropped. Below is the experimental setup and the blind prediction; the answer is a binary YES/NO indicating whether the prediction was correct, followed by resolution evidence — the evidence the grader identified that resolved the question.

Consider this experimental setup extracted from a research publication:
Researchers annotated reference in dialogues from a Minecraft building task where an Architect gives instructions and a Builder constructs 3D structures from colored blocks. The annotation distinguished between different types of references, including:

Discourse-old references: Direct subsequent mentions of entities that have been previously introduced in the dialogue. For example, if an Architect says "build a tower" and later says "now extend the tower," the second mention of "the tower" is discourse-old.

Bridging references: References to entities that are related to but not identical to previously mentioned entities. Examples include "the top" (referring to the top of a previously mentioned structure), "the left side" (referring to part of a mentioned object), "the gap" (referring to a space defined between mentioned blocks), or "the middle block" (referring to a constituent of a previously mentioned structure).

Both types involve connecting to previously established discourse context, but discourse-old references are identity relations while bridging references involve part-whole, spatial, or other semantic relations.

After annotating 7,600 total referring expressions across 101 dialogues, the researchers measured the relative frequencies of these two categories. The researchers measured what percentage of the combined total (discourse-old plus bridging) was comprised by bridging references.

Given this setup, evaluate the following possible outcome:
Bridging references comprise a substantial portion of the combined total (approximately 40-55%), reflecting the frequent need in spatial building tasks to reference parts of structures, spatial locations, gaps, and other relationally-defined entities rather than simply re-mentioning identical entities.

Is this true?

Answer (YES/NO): NO